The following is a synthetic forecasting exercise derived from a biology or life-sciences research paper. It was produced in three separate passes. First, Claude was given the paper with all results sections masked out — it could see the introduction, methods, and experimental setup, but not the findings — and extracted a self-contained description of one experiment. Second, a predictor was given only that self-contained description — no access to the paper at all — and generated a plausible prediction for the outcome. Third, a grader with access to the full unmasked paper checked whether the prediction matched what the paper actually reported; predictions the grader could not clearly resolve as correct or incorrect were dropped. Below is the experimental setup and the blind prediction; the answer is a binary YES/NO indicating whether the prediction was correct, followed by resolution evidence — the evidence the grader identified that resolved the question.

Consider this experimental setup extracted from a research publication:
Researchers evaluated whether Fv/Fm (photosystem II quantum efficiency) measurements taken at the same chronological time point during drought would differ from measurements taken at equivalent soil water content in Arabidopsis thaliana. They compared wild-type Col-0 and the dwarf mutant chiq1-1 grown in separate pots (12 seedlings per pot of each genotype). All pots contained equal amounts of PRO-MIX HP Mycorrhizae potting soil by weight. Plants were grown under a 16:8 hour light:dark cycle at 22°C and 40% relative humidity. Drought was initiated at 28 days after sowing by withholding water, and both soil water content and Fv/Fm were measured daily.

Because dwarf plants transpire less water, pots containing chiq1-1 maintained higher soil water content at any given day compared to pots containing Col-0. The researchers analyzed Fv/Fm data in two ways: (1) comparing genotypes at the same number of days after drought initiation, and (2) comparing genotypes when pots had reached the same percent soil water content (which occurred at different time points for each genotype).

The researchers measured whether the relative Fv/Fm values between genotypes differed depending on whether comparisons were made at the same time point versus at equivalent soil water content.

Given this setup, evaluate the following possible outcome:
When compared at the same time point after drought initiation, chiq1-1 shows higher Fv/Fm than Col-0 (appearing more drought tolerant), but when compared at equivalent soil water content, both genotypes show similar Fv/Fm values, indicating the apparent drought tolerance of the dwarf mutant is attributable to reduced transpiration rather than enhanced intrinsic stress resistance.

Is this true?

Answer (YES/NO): YES